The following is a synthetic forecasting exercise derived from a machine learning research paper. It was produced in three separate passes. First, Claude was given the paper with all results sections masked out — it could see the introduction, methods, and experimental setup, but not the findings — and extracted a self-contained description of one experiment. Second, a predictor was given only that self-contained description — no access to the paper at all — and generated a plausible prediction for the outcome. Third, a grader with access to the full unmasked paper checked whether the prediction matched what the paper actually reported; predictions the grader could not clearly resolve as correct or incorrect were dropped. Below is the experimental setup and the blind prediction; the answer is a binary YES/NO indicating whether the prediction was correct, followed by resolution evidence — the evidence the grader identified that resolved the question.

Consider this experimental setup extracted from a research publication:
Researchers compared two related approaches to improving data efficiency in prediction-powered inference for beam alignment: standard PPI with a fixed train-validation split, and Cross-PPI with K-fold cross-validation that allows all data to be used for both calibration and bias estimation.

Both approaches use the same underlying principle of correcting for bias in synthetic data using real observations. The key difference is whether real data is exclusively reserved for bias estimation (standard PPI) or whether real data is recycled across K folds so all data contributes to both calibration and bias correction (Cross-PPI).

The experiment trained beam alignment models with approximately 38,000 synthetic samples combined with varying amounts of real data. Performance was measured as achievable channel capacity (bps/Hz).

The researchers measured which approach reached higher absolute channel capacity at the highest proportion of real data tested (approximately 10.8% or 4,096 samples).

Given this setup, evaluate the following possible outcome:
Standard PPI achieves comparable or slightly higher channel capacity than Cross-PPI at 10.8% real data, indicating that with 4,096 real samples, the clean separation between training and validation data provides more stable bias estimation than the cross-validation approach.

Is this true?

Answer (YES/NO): NO